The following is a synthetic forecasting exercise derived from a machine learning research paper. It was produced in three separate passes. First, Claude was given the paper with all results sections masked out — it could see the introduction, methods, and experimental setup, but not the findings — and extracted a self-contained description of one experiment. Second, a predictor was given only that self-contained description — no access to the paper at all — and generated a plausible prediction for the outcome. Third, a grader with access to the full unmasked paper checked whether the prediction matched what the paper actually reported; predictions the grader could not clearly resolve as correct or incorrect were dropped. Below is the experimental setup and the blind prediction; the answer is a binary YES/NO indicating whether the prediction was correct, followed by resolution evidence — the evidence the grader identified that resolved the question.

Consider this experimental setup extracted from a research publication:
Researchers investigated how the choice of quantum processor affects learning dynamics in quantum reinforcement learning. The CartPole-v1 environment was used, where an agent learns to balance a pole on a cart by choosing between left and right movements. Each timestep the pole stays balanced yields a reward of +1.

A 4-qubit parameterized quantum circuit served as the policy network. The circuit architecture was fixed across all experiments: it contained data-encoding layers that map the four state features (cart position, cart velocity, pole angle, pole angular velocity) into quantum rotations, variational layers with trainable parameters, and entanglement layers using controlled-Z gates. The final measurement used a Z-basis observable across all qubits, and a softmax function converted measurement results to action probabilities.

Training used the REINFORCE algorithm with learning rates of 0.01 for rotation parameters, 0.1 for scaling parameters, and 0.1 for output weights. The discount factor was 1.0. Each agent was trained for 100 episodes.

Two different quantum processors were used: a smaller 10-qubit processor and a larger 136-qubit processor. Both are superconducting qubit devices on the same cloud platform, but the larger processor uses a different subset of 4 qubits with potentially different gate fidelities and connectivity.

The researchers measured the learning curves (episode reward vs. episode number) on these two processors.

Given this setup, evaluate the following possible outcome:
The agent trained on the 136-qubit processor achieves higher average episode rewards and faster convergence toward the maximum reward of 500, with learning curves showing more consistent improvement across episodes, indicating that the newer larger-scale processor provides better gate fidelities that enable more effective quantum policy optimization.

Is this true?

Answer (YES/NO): NO